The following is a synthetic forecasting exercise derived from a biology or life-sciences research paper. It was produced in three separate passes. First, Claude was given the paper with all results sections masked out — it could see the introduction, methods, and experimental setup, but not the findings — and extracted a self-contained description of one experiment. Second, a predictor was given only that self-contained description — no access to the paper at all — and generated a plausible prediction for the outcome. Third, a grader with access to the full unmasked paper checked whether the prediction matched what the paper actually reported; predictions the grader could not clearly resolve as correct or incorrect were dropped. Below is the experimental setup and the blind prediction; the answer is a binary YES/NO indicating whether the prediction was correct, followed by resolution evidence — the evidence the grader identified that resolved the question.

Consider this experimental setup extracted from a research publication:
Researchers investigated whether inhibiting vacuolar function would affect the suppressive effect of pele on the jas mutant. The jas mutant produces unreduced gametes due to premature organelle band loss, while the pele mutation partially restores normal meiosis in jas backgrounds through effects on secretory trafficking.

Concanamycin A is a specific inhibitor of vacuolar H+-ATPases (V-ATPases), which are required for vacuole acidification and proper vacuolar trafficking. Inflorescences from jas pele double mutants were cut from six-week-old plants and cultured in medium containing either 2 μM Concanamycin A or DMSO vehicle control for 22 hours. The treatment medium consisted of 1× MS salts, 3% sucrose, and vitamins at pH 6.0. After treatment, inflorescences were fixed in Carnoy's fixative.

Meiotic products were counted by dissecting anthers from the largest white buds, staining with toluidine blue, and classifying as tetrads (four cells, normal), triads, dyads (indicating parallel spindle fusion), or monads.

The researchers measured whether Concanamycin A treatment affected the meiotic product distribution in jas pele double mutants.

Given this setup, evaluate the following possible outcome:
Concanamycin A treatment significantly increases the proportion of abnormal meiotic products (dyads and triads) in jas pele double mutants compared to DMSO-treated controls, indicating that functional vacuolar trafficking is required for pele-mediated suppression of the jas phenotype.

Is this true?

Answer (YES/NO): YES